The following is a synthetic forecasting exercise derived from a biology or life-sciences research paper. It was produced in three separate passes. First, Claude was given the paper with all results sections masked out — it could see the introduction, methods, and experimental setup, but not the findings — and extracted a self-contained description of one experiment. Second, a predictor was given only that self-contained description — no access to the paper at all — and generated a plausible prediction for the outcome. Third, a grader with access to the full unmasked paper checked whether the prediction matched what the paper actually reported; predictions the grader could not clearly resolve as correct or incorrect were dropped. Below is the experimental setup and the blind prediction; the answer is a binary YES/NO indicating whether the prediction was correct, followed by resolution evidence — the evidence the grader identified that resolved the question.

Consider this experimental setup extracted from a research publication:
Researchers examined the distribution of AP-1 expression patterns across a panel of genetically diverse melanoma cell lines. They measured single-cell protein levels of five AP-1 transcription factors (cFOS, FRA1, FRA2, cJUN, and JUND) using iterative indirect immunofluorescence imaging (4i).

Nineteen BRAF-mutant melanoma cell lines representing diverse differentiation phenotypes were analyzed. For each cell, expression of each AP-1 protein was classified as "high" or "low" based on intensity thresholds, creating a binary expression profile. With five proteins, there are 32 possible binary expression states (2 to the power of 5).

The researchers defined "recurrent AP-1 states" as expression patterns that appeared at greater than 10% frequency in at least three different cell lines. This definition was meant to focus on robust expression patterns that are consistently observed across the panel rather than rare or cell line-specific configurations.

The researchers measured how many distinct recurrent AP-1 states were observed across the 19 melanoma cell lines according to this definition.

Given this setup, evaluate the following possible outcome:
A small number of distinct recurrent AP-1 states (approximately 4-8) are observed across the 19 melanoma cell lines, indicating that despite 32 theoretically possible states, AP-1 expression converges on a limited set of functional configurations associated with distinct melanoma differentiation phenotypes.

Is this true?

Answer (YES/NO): YES